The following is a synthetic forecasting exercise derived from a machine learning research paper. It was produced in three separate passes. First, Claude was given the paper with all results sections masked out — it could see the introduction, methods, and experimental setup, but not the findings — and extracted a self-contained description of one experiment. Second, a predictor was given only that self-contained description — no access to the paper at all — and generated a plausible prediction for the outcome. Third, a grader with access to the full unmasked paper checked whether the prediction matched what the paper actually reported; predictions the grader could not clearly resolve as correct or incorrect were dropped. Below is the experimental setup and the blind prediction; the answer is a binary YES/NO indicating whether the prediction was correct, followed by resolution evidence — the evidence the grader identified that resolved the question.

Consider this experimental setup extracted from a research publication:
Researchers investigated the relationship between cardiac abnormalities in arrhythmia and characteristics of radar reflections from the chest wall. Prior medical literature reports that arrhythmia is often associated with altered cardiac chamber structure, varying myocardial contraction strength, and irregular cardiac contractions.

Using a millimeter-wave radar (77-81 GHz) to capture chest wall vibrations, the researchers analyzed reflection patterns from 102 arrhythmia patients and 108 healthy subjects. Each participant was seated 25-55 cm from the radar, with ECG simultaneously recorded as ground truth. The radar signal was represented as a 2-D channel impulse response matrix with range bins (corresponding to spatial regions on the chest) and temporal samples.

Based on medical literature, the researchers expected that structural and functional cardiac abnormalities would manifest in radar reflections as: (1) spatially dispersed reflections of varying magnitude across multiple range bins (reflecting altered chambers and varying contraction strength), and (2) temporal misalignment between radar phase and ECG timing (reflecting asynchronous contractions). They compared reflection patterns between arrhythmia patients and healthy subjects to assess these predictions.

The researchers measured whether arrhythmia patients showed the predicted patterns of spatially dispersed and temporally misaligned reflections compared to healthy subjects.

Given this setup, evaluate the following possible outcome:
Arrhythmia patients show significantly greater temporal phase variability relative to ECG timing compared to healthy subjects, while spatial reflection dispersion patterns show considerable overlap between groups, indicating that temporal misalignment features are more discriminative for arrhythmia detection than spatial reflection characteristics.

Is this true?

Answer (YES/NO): NO